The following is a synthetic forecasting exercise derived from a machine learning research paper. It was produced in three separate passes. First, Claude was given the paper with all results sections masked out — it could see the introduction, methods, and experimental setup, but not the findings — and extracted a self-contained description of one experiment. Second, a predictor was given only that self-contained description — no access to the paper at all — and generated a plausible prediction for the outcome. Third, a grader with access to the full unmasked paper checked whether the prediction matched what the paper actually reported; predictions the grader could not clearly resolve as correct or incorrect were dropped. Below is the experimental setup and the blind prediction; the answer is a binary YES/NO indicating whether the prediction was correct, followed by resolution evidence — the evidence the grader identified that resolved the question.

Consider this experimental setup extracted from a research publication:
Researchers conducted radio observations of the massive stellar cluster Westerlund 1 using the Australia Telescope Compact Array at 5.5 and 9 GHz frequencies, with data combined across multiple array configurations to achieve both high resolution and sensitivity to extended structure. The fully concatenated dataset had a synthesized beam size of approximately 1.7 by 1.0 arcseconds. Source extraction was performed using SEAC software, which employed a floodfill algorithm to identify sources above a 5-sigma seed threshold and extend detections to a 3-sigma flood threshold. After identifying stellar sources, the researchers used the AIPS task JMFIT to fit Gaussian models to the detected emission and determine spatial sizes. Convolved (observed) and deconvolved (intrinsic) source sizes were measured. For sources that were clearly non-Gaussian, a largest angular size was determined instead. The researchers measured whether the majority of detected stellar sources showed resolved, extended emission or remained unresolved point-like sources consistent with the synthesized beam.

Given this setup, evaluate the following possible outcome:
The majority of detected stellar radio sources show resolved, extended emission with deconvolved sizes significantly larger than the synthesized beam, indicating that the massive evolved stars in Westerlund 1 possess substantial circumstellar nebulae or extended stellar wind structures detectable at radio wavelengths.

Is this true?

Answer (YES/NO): YES